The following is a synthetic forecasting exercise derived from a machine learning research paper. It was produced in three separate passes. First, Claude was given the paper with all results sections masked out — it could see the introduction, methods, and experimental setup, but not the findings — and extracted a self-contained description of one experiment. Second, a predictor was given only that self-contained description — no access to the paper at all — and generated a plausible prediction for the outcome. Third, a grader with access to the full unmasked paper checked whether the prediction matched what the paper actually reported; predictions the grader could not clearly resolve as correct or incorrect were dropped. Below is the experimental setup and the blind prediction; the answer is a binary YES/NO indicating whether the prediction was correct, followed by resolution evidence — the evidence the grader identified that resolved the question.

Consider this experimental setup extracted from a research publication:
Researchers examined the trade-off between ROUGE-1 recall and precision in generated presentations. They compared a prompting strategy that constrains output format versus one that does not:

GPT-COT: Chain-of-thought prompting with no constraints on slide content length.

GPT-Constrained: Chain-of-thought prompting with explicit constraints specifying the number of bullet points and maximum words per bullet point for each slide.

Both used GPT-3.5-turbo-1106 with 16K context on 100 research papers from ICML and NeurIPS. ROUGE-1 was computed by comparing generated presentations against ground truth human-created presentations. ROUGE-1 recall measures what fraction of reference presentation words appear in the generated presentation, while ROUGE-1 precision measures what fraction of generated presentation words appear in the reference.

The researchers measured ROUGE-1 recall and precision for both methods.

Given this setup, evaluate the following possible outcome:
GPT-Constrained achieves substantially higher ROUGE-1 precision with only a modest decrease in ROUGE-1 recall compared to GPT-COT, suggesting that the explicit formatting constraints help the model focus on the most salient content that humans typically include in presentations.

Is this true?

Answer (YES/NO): NO